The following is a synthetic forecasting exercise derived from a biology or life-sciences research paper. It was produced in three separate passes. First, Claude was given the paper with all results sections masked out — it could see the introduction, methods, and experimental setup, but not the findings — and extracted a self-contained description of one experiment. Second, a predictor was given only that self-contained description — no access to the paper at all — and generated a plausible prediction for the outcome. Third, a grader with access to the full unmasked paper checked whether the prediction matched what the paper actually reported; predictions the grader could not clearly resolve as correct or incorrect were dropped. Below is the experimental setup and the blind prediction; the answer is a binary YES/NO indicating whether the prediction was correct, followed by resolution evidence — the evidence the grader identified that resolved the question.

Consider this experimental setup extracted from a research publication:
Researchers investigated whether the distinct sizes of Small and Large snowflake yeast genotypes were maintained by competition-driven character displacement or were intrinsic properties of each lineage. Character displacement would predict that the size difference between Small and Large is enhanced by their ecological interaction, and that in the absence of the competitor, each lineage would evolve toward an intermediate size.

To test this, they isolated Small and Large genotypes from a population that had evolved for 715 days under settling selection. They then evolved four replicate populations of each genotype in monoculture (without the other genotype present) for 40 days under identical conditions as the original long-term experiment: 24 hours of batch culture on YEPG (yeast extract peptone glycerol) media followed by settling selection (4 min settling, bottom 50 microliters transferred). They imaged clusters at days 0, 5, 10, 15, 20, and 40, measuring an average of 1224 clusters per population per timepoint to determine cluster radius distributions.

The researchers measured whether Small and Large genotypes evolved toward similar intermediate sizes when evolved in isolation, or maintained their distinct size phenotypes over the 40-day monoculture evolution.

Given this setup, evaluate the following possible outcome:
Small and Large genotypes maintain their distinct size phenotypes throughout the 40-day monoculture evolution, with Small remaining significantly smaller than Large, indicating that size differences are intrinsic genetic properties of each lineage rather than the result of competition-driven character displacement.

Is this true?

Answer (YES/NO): NO